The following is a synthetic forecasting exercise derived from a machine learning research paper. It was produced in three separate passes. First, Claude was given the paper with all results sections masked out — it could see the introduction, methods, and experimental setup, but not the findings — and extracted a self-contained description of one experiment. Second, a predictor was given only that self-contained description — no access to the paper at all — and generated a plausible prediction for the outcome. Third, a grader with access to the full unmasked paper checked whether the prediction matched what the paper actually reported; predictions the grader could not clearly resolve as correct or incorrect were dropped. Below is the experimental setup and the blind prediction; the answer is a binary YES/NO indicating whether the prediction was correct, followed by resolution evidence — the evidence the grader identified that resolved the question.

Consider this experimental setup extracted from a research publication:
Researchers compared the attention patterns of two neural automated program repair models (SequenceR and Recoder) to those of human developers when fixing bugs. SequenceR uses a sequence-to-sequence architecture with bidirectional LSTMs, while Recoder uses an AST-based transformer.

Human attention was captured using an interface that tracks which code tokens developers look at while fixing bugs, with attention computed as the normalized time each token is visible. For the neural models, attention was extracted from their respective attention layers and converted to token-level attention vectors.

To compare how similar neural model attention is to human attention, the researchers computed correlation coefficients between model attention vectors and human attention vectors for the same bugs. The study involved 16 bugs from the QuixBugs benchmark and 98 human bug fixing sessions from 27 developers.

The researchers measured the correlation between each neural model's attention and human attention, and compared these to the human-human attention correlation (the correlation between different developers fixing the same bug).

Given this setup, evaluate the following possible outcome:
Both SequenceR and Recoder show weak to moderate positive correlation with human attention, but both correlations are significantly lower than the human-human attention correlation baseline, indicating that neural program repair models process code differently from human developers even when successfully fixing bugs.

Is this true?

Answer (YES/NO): YES